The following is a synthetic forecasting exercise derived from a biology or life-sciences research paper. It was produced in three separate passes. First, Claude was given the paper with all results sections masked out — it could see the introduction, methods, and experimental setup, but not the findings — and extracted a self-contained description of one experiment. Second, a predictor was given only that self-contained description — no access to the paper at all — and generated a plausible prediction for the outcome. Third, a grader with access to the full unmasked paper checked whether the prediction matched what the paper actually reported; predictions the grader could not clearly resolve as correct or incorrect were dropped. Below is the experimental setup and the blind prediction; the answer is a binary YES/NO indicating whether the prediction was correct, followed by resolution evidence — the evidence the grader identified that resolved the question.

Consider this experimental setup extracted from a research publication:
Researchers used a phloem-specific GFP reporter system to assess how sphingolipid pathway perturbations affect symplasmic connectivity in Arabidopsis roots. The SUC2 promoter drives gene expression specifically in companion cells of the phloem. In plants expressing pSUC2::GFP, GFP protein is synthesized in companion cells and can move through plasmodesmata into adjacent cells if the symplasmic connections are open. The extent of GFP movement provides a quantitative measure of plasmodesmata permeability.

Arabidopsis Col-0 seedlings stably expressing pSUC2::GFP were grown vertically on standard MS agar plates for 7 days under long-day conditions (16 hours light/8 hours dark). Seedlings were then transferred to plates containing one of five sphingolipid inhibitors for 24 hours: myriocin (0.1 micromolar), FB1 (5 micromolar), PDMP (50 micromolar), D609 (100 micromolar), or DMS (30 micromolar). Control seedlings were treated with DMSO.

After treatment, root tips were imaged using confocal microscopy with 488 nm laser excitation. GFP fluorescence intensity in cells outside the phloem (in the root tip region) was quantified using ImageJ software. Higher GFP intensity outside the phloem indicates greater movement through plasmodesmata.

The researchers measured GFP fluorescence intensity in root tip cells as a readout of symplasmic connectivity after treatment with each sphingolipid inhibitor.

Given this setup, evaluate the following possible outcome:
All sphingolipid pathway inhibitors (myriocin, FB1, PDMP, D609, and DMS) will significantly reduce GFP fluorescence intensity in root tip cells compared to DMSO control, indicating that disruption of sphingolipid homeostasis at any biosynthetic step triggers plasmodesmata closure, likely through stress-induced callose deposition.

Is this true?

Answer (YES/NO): NO